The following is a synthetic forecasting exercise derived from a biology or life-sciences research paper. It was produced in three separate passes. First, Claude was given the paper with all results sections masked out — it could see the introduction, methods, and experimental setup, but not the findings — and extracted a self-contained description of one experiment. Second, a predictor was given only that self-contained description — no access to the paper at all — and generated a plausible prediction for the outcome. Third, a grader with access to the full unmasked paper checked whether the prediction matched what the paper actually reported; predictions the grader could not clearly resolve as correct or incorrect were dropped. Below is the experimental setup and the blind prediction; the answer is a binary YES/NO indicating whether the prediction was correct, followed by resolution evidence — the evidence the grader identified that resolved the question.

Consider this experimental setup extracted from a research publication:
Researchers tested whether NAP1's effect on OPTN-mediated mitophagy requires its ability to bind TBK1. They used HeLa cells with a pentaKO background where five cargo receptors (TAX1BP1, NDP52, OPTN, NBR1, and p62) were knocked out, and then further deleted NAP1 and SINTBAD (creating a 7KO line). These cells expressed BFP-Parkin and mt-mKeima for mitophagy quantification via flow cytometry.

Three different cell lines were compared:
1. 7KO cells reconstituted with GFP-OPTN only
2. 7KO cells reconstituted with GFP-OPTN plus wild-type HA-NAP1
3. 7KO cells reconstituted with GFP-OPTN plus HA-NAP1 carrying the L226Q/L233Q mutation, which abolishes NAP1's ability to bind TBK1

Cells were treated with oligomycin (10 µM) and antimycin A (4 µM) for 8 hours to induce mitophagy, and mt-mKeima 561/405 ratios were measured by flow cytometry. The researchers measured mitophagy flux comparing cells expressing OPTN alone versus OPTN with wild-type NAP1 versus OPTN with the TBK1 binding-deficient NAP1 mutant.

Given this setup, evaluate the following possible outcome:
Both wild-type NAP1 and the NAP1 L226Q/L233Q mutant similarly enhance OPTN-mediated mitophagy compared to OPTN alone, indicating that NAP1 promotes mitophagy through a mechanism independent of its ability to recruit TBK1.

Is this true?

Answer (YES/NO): NO